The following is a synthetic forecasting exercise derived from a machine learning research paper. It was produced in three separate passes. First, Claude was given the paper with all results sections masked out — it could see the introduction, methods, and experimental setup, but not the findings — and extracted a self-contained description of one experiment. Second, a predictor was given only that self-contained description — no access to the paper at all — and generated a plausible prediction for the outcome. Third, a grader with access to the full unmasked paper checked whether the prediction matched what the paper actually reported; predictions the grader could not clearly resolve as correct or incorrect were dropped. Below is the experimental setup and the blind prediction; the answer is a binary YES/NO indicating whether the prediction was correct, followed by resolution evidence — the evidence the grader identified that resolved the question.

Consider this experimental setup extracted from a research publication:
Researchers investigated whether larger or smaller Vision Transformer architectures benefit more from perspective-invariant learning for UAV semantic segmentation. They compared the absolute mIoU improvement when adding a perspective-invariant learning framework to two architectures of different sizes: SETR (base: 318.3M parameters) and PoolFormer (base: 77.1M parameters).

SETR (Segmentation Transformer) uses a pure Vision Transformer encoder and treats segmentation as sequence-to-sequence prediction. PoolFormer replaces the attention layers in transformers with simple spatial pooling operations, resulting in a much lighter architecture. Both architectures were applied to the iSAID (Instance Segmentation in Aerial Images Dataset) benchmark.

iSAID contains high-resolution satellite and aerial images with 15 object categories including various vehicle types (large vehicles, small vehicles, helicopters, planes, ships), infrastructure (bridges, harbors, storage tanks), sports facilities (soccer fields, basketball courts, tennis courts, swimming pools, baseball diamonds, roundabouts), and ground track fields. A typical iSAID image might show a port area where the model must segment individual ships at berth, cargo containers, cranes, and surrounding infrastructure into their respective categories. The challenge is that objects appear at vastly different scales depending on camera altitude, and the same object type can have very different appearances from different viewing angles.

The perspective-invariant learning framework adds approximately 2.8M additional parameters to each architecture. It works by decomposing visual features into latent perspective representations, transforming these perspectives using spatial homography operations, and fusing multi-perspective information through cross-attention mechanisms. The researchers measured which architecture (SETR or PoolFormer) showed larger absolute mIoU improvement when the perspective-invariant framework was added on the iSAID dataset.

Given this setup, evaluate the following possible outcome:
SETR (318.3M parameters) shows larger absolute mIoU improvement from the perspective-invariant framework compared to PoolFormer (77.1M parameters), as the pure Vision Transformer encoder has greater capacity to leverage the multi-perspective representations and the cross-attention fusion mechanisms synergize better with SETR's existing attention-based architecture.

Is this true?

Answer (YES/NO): NO